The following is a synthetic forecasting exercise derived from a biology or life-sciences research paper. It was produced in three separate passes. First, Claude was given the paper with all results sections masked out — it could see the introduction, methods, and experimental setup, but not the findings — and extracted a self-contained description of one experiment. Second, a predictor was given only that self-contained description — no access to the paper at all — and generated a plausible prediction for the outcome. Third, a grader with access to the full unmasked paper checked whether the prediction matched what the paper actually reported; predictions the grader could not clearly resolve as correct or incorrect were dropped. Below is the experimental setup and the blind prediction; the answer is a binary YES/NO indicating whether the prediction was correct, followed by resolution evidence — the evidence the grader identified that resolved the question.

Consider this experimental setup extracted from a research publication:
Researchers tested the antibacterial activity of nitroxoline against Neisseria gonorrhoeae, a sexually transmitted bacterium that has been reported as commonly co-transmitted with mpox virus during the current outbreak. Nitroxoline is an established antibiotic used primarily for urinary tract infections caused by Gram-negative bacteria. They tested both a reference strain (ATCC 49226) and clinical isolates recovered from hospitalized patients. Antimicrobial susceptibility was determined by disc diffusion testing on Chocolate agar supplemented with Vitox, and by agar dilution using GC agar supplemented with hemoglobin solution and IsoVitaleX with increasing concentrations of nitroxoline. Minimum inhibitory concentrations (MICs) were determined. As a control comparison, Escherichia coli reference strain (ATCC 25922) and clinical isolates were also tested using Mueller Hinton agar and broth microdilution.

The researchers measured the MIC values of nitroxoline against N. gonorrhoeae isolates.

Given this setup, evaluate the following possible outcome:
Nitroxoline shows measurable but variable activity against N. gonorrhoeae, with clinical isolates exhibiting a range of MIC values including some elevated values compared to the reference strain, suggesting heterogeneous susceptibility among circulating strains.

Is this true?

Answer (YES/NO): NO